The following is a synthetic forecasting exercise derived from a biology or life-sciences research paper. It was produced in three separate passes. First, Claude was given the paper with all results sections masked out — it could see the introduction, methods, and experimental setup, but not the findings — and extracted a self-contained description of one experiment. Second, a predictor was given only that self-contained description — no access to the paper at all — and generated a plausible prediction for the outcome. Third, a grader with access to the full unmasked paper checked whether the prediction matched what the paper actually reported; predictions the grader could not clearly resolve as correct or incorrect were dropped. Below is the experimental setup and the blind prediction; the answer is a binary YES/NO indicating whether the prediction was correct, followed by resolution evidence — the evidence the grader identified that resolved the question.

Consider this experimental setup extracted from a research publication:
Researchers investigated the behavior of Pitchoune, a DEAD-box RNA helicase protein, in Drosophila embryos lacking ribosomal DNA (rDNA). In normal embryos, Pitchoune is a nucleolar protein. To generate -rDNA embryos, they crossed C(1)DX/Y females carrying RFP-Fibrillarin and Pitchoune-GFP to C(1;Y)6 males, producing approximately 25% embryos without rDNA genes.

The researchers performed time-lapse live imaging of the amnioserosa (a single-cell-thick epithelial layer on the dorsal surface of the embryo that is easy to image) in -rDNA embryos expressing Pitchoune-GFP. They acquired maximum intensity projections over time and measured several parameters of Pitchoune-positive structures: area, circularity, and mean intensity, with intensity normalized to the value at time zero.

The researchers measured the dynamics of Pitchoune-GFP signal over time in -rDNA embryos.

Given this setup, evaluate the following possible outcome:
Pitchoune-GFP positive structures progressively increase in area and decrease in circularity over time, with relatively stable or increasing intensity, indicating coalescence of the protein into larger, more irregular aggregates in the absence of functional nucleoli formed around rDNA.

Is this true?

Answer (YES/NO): NO